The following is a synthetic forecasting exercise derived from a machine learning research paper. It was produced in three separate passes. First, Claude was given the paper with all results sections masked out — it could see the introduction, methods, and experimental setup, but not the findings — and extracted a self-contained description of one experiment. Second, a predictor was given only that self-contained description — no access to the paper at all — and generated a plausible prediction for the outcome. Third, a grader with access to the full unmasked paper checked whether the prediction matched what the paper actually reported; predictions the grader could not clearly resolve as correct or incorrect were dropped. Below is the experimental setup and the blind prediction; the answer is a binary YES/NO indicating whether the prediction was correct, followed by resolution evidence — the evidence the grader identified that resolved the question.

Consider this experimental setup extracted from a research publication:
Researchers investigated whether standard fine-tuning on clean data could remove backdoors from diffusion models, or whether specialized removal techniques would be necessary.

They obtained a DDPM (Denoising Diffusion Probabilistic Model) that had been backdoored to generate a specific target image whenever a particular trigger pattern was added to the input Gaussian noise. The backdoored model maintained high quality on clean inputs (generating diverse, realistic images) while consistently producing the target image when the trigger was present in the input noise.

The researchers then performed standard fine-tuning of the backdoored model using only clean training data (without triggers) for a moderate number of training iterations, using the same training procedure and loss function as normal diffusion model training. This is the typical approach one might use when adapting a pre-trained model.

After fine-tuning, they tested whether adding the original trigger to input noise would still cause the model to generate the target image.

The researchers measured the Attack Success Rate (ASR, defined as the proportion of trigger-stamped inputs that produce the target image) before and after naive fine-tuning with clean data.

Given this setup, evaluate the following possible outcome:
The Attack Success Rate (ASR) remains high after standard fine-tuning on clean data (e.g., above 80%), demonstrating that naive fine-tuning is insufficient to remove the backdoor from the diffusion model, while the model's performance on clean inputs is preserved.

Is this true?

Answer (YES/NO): YES